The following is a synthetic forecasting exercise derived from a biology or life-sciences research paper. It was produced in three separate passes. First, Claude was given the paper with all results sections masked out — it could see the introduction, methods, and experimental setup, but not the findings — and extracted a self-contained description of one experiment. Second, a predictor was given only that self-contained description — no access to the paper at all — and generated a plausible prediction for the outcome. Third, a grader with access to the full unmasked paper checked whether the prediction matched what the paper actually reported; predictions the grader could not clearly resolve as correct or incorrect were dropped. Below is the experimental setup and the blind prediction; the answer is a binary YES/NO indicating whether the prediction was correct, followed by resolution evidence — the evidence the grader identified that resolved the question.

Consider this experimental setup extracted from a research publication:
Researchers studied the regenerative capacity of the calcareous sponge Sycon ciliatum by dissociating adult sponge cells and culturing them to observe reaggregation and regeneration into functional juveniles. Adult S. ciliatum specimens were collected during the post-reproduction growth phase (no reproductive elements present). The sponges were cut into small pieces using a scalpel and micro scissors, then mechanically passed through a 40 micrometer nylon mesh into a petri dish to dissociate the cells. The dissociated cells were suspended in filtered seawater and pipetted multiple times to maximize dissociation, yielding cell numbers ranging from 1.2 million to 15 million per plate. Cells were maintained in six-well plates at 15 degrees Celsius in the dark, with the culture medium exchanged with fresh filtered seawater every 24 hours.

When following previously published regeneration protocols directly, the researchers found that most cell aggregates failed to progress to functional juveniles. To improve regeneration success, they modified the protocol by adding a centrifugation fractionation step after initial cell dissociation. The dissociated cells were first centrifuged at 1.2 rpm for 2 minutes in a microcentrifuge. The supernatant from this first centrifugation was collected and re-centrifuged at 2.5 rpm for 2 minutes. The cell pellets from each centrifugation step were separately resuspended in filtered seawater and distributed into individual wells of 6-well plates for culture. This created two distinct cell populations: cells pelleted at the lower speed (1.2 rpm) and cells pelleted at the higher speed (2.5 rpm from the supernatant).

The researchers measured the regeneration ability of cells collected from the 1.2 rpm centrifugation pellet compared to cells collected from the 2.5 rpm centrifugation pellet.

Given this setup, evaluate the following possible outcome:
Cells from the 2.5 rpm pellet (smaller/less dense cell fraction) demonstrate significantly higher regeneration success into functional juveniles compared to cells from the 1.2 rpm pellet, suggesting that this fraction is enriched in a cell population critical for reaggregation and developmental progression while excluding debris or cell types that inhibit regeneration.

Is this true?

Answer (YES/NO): YES